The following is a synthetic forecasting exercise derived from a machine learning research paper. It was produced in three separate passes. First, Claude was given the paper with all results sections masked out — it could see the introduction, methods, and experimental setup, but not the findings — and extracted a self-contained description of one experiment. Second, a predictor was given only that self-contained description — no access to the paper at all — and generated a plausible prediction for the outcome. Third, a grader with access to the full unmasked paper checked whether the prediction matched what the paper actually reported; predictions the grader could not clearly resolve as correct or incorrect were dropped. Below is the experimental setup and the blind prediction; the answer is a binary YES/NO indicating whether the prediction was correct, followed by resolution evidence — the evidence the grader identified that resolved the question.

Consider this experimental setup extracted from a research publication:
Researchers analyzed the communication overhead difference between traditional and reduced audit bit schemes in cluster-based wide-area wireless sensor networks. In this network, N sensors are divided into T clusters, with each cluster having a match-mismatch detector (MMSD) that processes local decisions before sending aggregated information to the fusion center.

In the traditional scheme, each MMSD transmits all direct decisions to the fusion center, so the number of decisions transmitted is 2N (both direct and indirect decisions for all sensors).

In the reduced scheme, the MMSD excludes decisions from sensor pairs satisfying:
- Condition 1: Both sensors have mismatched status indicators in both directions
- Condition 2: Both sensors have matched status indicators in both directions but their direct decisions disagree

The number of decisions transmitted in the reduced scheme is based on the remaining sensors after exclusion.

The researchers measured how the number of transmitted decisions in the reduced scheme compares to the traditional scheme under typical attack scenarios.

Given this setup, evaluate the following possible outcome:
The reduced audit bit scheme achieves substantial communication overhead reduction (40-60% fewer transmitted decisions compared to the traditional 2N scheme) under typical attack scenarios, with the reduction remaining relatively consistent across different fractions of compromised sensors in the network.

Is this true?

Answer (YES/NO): NO